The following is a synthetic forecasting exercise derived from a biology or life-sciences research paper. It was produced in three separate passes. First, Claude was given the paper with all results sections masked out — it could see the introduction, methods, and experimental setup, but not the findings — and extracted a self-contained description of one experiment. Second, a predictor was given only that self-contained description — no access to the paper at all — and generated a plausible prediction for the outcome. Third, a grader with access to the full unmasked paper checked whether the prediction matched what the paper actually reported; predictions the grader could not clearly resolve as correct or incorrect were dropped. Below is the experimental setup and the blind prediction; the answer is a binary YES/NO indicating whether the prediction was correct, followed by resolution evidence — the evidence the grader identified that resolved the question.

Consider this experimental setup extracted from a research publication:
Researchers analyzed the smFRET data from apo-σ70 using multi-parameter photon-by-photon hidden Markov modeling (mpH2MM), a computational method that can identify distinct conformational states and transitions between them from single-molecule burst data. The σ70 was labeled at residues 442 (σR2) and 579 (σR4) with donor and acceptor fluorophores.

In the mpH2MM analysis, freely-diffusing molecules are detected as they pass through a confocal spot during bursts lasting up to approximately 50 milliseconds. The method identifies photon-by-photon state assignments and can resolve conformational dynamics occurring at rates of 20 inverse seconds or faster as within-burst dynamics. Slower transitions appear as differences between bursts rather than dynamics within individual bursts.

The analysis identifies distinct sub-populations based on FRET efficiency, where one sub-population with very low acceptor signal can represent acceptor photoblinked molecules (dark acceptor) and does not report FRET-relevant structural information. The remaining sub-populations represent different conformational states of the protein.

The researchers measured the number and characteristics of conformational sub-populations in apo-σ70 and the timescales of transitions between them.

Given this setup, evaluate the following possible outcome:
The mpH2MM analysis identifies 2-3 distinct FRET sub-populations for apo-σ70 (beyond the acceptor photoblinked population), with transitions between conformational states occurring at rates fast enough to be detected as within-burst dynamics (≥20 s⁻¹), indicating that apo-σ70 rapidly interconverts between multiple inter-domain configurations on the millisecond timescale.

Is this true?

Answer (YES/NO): YES